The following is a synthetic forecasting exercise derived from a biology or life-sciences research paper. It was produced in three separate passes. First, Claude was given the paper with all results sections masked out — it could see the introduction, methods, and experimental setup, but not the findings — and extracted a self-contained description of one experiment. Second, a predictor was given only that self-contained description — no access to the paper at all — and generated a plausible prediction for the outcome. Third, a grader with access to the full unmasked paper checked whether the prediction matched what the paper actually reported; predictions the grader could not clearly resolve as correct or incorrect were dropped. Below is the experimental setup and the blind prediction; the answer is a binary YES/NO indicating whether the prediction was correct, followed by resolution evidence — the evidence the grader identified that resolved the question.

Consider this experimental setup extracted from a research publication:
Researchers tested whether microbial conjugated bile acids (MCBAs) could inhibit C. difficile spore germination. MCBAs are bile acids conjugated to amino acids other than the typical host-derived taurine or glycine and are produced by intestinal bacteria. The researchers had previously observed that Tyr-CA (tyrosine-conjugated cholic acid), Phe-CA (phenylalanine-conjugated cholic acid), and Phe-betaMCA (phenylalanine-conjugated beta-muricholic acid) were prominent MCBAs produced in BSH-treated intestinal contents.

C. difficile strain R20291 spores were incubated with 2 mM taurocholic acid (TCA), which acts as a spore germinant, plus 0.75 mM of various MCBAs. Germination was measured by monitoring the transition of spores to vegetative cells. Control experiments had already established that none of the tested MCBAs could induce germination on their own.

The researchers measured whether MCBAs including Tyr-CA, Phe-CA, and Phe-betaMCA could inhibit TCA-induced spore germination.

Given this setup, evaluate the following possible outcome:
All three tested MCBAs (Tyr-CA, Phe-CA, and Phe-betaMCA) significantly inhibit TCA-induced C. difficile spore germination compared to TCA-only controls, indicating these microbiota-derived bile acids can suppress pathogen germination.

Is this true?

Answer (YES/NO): YES